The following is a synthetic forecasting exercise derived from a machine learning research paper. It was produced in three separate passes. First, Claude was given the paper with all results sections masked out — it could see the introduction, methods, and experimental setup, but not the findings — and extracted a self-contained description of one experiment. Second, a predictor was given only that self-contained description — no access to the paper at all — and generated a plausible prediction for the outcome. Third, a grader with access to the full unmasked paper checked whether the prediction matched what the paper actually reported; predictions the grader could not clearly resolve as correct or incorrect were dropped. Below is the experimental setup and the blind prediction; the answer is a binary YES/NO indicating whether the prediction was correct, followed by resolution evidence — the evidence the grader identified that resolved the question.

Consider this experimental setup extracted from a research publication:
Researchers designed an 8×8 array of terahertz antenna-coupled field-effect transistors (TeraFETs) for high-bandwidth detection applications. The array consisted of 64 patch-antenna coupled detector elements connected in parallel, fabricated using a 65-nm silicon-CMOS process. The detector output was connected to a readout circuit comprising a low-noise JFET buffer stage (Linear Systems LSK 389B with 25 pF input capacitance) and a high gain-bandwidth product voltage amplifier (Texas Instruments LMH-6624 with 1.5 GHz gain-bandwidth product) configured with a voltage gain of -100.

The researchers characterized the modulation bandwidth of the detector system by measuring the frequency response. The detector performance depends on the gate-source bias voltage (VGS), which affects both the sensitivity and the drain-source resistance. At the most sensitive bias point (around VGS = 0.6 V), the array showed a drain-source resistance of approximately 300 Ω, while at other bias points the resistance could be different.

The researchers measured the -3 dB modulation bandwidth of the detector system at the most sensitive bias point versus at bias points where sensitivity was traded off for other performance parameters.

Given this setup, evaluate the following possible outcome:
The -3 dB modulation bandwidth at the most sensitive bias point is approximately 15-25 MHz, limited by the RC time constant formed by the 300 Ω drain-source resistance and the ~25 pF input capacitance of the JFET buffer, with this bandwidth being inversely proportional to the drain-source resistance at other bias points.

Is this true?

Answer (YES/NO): YES